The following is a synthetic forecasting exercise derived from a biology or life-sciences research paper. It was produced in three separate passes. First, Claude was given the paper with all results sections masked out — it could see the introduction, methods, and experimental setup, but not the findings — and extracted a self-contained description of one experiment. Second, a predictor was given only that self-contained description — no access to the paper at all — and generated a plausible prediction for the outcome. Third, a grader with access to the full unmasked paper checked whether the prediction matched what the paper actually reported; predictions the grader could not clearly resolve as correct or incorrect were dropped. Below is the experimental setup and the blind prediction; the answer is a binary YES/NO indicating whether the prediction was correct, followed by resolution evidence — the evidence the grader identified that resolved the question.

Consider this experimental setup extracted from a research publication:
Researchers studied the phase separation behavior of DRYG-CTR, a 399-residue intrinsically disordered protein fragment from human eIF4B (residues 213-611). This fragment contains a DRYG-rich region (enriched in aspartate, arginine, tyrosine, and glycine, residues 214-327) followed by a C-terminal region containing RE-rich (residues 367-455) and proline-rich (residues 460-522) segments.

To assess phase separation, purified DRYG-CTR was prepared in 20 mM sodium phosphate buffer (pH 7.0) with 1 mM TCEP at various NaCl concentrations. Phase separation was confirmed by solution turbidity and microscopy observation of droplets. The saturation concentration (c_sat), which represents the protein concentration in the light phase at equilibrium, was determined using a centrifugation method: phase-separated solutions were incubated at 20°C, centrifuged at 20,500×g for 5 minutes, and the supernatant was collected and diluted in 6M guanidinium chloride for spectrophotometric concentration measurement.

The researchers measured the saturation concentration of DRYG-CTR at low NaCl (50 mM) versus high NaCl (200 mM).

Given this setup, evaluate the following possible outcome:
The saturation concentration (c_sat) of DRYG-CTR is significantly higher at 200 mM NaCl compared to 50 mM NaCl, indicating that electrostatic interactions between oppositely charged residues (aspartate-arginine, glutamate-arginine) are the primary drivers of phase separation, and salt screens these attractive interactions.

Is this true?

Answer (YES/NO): YES